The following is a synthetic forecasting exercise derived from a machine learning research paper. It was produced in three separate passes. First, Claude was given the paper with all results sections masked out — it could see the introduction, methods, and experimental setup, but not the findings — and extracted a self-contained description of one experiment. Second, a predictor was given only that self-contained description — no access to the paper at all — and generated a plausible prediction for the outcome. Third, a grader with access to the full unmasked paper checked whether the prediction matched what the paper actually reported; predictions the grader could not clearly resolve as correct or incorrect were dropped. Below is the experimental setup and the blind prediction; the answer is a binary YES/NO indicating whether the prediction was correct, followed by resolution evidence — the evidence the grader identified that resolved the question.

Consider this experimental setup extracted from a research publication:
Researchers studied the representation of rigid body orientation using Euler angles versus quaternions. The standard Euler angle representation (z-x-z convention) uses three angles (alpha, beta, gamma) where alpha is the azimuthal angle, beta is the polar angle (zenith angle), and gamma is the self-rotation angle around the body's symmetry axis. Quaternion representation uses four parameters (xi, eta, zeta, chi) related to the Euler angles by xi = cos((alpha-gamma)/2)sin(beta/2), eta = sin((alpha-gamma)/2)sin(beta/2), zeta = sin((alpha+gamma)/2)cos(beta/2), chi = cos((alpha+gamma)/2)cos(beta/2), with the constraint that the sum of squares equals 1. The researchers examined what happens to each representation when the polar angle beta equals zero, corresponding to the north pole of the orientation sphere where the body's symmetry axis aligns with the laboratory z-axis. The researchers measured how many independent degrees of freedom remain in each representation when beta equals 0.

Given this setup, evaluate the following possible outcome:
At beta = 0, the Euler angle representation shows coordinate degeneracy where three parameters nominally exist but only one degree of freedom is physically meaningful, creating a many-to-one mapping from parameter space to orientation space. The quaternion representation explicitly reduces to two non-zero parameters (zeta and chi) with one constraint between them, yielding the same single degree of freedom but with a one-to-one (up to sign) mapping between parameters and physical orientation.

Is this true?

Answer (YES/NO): YES